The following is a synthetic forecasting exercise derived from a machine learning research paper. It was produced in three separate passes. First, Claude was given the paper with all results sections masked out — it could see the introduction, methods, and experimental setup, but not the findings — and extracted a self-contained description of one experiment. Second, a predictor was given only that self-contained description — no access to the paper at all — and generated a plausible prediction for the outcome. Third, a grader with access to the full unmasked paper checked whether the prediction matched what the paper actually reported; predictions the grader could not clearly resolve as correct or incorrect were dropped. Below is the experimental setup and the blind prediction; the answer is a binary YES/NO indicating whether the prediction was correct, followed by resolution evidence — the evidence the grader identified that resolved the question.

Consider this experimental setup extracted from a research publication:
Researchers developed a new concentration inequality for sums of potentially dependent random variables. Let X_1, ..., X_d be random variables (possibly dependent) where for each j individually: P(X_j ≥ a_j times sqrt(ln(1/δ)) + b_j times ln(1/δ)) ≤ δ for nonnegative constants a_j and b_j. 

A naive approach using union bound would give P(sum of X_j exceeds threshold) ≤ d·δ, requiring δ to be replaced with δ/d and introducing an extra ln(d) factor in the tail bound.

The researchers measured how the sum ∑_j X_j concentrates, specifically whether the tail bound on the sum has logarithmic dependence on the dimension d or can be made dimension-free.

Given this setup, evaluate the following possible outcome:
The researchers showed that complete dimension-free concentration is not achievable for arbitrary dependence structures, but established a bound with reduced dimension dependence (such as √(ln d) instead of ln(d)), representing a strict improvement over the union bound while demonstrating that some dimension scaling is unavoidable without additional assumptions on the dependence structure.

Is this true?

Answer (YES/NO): NO